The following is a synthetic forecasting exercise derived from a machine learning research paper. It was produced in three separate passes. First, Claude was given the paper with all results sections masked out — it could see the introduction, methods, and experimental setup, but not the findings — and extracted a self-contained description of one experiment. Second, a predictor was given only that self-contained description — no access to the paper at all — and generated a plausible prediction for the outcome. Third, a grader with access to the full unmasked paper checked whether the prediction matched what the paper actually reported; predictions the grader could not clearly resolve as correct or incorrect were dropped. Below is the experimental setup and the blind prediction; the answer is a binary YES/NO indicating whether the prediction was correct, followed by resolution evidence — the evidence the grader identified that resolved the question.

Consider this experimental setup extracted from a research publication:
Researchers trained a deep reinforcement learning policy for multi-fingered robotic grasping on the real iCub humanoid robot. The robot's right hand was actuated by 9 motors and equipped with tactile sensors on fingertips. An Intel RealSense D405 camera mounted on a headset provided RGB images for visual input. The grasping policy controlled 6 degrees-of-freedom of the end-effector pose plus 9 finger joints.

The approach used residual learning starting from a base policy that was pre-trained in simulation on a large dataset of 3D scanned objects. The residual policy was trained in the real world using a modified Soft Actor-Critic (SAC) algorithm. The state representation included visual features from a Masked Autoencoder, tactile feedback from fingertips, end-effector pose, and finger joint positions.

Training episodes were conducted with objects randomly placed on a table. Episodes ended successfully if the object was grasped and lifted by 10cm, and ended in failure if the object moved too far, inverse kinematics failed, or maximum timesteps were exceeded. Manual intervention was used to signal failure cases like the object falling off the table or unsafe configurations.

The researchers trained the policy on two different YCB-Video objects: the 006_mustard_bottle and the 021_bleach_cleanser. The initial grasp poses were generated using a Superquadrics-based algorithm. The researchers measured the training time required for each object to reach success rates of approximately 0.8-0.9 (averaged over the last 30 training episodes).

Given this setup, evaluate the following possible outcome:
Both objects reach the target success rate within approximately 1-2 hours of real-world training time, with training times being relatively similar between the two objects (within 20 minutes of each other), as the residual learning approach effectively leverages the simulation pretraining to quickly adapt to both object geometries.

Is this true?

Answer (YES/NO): NO